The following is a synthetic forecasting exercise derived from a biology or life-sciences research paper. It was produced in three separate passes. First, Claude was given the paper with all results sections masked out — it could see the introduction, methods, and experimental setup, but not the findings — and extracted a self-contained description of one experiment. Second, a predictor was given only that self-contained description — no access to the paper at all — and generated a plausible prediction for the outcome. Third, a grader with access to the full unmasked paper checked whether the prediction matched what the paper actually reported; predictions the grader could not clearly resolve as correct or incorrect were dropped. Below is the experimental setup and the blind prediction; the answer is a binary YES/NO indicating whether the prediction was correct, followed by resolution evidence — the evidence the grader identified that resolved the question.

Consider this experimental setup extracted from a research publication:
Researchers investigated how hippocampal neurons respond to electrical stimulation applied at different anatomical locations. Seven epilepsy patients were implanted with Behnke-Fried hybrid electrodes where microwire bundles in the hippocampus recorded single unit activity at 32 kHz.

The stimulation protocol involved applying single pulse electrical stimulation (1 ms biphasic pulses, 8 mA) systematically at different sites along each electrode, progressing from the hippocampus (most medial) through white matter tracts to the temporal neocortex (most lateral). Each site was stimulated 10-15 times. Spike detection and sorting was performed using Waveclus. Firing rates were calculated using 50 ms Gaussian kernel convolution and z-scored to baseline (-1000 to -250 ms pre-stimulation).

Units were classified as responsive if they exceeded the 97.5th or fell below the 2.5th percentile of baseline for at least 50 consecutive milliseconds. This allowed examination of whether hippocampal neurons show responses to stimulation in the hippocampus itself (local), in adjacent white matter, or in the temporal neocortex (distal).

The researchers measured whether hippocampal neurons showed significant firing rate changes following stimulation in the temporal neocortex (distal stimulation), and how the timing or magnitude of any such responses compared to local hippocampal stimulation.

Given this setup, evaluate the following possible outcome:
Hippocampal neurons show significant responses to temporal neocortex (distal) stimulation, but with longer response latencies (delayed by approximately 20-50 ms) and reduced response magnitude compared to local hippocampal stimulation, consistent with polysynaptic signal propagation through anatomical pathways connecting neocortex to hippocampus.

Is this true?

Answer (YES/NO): NO